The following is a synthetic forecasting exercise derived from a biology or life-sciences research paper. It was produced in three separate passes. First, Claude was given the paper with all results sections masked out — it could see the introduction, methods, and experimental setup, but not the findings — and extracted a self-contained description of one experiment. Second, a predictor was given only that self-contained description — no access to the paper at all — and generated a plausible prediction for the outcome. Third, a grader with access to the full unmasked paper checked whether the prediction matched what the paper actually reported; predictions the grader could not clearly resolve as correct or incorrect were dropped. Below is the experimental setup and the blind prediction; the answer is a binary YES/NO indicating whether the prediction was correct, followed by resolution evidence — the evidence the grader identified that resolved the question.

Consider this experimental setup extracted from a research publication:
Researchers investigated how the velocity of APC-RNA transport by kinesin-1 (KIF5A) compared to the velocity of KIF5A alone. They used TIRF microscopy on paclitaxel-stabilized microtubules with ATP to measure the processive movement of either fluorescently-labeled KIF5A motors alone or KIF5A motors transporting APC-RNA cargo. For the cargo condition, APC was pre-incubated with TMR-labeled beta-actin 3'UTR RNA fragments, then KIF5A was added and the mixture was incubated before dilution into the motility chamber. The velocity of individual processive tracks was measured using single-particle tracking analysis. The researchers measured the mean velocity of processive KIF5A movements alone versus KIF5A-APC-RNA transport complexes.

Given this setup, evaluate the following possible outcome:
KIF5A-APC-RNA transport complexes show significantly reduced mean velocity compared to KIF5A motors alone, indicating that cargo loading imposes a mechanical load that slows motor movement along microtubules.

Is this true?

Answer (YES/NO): YES